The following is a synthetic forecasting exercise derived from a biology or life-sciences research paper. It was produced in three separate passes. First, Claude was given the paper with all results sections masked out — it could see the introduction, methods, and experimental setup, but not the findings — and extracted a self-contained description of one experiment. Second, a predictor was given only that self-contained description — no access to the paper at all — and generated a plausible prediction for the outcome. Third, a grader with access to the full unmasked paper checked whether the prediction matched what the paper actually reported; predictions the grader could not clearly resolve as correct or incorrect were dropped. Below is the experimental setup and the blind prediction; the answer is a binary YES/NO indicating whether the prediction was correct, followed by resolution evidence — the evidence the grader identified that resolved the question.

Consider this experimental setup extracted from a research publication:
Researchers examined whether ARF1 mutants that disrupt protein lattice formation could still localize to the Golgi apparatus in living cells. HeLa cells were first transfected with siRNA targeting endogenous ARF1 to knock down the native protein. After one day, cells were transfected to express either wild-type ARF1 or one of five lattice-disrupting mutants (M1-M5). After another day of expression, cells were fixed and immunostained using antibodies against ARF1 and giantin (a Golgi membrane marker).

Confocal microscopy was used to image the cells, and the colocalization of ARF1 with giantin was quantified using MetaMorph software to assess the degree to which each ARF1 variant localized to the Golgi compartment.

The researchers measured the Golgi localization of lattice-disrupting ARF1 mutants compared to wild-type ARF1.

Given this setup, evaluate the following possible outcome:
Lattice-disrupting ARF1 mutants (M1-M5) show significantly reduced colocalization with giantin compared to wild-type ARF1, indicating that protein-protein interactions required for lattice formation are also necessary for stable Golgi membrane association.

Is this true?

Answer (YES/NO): NO